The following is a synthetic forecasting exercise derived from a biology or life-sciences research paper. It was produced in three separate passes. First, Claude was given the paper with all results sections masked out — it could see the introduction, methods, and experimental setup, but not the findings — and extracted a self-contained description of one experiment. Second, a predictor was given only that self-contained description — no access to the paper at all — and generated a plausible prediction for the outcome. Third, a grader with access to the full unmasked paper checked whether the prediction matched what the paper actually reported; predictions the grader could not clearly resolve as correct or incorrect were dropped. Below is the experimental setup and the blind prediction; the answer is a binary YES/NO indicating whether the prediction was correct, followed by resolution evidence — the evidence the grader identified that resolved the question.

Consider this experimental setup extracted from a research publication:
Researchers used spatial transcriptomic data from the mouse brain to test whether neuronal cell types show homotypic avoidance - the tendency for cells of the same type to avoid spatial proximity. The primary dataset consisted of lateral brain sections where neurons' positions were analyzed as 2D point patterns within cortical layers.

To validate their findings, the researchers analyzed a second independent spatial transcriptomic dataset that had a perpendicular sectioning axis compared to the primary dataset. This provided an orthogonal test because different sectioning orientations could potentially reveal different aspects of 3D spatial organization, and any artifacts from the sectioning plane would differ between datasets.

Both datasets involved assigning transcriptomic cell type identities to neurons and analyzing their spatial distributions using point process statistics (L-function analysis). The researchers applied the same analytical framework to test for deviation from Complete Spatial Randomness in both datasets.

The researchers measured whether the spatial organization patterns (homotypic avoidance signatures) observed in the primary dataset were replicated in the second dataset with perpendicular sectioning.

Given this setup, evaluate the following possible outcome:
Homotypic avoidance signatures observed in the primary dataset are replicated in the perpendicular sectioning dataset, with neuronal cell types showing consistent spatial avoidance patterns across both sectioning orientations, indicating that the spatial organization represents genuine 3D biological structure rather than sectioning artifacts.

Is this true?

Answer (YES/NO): YES